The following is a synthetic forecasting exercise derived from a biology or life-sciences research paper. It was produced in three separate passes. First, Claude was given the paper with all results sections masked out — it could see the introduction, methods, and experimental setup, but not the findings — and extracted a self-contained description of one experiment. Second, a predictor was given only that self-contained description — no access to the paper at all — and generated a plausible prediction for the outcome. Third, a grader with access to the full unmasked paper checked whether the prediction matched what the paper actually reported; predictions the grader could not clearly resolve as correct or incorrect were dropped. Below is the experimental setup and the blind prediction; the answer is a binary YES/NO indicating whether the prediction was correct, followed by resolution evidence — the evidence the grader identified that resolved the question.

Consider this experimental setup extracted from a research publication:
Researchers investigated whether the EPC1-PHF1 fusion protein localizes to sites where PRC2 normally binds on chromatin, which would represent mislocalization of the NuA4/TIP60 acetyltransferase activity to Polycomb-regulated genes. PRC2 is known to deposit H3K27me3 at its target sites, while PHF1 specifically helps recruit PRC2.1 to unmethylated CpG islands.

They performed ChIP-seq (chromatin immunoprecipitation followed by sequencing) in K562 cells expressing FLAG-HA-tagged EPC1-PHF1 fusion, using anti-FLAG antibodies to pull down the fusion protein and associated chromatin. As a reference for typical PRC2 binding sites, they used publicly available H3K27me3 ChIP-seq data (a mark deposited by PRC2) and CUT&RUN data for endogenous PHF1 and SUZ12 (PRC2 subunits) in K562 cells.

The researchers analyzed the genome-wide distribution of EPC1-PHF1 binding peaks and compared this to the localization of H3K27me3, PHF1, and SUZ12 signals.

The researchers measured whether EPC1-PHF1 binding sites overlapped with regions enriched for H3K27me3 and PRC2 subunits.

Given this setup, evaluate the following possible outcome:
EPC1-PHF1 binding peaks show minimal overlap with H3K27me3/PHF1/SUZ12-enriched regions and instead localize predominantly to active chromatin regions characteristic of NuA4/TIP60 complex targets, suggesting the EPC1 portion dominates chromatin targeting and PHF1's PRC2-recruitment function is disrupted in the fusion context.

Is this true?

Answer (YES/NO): NO